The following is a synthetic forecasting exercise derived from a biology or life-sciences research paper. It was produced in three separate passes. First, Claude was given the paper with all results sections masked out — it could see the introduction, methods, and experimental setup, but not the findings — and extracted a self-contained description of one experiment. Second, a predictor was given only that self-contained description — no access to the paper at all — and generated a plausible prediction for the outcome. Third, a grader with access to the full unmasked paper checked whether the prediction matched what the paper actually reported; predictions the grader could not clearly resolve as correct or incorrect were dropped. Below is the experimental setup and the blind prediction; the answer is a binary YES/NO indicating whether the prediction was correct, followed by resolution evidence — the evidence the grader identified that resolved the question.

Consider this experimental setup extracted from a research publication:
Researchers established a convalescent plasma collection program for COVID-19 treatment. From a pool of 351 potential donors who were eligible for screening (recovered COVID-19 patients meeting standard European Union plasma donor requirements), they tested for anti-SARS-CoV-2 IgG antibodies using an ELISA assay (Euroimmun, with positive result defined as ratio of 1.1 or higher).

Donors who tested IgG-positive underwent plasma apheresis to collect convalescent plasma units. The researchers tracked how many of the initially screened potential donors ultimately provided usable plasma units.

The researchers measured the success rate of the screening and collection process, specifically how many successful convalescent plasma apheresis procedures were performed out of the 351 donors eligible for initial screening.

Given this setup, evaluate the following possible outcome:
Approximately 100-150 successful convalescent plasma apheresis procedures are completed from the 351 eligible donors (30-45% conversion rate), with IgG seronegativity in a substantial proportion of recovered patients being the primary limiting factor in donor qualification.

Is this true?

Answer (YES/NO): NO